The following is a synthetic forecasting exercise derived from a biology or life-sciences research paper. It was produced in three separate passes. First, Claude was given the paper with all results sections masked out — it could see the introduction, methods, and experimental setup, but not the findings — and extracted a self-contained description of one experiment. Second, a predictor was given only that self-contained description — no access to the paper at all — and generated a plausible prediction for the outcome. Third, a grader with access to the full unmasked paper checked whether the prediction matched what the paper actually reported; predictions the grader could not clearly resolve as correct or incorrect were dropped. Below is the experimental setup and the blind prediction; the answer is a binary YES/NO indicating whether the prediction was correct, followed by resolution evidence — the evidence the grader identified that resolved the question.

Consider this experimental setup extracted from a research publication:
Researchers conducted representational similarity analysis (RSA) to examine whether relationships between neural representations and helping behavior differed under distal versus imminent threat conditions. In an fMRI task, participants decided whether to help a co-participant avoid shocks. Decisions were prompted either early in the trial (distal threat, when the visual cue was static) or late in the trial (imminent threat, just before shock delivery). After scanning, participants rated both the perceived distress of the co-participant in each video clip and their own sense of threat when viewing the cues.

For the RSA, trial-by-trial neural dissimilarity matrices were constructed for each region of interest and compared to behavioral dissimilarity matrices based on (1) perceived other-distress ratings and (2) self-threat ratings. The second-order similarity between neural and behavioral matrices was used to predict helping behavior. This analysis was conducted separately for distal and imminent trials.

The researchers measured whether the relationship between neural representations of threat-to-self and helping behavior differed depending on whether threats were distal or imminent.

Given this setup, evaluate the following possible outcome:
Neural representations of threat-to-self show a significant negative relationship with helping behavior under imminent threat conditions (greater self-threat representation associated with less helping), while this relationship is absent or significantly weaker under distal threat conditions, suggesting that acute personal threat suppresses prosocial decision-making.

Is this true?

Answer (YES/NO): NO